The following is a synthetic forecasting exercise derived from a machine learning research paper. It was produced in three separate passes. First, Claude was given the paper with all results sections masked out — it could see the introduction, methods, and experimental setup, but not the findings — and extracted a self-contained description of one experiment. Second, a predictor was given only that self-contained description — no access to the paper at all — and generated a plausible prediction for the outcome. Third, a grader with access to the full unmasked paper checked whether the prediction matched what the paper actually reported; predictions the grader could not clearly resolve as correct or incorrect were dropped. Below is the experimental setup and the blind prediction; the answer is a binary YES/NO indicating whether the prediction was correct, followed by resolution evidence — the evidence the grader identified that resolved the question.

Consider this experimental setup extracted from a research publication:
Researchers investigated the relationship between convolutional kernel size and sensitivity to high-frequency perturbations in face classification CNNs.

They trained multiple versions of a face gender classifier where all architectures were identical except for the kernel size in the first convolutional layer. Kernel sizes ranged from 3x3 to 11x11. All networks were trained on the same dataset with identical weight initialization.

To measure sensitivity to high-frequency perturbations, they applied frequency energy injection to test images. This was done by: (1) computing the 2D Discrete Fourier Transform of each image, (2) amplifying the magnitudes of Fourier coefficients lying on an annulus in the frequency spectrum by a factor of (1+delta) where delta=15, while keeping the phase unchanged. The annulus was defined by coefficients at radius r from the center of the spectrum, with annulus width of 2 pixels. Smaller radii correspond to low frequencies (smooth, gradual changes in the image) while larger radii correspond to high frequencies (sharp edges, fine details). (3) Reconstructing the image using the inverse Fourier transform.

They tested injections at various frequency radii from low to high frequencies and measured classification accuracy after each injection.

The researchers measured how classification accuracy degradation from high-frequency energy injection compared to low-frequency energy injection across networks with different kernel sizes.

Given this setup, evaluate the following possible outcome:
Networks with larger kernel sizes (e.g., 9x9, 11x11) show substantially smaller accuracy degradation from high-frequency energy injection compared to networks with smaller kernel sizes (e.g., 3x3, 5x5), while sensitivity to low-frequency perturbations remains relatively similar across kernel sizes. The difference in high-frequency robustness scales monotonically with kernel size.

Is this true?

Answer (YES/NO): NO